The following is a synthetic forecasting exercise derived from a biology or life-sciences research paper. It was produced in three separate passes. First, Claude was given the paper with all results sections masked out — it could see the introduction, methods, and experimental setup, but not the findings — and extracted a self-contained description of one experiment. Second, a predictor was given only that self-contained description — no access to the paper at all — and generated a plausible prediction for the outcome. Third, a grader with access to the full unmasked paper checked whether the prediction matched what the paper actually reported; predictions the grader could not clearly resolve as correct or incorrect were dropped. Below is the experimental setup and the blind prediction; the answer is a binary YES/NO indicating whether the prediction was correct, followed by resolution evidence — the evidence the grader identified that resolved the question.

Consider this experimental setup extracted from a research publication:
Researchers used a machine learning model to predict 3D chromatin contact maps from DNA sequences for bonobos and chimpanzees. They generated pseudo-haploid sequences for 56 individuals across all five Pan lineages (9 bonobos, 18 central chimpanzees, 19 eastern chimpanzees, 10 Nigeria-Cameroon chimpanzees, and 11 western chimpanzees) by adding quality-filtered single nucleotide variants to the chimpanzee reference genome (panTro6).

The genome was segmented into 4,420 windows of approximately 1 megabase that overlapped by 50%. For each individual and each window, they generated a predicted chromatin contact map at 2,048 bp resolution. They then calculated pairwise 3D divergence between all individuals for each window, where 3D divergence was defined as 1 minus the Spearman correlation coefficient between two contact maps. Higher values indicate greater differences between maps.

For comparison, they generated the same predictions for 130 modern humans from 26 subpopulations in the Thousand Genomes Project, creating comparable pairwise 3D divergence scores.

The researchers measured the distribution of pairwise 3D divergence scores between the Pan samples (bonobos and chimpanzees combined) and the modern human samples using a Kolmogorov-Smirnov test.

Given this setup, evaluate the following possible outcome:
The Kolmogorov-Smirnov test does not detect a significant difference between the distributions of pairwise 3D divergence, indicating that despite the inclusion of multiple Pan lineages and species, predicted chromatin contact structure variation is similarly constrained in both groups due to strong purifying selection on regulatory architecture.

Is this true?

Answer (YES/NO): NO